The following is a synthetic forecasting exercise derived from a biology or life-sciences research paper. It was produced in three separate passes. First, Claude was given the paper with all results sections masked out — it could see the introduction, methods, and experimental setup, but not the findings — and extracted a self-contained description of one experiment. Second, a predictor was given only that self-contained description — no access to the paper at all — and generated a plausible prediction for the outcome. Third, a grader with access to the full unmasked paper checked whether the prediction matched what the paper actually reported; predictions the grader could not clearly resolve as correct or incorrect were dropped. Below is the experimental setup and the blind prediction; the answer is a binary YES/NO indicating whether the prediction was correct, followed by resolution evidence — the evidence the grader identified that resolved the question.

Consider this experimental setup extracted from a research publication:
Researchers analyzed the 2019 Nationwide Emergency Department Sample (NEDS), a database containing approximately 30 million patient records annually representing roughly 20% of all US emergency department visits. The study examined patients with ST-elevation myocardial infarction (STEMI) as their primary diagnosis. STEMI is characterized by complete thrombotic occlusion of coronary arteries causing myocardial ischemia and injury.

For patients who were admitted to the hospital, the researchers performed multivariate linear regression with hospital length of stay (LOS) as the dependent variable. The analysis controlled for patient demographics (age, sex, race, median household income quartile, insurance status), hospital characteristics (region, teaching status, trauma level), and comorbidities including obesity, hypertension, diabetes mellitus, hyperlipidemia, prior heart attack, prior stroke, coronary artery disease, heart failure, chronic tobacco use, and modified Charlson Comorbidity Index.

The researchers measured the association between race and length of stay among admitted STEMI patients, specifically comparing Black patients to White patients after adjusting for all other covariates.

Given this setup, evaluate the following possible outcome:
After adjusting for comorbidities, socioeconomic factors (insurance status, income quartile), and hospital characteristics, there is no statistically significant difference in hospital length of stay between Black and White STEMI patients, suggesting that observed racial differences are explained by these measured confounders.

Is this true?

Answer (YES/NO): NO